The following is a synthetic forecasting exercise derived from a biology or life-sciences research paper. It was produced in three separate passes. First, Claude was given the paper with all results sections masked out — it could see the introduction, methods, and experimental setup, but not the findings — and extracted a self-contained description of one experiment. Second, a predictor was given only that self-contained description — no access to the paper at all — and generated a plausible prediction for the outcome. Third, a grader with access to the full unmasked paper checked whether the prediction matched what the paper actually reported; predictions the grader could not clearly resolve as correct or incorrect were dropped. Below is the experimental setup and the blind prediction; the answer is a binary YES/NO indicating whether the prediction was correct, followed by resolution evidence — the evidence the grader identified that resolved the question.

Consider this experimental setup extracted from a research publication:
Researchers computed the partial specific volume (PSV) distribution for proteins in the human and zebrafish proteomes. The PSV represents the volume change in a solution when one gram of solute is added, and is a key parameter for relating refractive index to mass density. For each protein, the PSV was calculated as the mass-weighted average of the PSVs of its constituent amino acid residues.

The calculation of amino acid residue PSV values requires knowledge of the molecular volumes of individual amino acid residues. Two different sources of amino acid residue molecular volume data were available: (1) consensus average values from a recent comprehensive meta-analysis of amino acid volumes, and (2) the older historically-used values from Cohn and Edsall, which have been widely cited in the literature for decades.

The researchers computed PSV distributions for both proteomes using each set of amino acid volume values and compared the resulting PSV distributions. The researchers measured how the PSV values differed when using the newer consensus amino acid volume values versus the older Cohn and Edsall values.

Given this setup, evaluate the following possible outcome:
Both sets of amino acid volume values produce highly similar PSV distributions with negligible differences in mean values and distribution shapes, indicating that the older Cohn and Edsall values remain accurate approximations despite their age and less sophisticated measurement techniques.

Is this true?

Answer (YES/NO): NO